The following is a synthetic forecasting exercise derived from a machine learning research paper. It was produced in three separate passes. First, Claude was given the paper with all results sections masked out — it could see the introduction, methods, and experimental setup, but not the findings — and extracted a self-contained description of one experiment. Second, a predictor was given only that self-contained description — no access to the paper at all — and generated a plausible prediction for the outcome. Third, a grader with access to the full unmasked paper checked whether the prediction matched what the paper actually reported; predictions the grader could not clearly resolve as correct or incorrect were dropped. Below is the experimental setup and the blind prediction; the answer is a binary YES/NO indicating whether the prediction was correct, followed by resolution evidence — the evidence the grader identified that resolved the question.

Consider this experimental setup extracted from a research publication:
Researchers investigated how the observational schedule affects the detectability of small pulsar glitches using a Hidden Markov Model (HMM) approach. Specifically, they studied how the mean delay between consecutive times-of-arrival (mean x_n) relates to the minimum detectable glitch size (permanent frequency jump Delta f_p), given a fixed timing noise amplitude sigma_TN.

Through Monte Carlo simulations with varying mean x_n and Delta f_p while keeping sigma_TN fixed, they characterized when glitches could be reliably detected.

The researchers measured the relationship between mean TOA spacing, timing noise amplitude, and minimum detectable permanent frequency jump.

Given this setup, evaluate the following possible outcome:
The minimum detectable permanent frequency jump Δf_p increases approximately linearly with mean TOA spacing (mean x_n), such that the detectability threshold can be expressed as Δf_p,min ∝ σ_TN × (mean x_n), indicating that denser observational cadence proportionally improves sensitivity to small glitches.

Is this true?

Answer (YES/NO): NO